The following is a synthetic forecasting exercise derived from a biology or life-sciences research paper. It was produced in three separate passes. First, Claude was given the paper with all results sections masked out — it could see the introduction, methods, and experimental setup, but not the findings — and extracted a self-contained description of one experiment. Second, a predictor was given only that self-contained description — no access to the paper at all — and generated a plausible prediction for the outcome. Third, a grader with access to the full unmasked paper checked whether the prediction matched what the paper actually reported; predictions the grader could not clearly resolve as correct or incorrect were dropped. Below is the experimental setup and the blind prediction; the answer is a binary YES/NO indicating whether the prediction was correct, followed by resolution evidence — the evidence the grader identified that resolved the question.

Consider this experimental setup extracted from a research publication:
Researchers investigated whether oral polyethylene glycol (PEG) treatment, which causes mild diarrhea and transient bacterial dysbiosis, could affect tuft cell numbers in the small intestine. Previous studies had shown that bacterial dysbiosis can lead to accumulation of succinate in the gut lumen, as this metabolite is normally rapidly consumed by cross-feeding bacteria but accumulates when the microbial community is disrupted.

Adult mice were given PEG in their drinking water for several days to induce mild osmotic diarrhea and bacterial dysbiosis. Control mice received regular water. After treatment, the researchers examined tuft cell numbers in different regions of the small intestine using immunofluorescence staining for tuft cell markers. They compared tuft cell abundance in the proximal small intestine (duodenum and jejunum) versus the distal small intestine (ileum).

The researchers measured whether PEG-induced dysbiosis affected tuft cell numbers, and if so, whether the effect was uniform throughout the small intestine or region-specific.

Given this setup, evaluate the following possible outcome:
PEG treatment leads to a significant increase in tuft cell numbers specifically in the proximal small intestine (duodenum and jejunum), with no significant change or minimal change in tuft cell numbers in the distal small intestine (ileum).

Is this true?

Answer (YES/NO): NO